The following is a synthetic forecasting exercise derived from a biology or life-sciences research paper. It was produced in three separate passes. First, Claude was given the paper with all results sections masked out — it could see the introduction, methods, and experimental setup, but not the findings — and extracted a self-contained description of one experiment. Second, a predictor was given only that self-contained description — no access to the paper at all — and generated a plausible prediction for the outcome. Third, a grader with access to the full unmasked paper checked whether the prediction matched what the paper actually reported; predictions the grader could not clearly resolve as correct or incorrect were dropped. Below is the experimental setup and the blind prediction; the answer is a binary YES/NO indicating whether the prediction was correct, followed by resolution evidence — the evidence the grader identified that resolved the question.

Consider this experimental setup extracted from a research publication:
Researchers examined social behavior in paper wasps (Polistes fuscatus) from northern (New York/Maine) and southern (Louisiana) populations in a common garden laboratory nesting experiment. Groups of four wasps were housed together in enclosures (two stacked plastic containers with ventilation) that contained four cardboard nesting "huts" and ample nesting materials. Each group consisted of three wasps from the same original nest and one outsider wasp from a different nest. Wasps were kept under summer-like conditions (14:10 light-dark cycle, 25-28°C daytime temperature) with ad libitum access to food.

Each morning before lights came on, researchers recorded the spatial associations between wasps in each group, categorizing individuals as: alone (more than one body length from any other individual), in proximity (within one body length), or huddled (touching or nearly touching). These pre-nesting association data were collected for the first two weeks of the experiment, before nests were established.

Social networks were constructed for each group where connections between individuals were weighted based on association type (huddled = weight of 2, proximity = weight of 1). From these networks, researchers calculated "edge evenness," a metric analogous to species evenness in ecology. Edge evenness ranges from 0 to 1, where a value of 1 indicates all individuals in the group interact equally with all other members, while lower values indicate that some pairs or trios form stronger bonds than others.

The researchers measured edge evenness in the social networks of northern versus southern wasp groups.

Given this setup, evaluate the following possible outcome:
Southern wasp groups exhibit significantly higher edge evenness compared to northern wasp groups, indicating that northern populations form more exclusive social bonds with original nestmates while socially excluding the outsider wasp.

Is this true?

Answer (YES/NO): NO